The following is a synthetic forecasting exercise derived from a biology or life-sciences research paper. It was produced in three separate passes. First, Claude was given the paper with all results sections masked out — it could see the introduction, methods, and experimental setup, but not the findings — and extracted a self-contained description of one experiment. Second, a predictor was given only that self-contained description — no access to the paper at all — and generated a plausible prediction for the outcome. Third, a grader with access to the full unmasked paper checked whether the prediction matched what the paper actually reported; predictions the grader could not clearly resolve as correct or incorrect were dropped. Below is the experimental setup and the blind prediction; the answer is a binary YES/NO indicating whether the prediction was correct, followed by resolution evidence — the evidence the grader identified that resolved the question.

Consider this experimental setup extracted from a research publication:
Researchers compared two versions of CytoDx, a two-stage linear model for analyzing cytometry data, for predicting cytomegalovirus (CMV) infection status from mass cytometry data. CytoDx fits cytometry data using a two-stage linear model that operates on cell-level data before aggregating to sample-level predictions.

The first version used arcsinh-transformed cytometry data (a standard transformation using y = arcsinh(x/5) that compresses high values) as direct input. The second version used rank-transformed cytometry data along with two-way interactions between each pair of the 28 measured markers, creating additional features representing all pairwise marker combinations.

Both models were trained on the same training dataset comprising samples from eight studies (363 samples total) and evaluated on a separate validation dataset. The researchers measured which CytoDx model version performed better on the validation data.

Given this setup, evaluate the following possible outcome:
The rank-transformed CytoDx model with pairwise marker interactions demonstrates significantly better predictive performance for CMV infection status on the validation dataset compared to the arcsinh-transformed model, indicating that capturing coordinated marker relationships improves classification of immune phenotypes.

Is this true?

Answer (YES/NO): NO